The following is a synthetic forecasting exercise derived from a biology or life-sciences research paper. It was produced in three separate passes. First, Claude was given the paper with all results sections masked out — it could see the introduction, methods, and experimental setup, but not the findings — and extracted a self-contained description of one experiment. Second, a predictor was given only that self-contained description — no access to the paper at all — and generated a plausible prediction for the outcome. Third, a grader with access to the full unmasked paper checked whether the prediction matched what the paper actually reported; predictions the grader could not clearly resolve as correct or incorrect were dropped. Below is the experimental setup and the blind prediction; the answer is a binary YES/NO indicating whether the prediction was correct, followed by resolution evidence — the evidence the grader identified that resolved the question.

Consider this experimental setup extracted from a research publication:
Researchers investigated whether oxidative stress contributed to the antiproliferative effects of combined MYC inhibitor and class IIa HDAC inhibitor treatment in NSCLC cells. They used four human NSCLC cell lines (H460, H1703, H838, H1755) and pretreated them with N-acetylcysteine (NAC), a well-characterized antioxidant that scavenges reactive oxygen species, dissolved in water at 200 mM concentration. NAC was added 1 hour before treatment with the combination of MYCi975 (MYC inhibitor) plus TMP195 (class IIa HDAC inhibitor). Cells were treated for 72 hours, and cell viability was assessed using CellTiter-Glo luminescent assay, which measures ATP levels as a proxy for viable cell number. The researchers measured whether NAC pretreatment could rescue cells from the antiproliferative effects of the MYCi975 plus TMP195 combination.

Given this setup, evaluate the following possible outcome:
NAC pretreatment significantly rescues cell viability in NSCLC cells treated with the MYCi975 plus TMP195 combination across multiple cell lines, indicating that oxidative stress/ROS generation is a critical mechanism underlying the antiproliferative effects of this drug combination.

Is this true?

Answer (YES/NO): NO